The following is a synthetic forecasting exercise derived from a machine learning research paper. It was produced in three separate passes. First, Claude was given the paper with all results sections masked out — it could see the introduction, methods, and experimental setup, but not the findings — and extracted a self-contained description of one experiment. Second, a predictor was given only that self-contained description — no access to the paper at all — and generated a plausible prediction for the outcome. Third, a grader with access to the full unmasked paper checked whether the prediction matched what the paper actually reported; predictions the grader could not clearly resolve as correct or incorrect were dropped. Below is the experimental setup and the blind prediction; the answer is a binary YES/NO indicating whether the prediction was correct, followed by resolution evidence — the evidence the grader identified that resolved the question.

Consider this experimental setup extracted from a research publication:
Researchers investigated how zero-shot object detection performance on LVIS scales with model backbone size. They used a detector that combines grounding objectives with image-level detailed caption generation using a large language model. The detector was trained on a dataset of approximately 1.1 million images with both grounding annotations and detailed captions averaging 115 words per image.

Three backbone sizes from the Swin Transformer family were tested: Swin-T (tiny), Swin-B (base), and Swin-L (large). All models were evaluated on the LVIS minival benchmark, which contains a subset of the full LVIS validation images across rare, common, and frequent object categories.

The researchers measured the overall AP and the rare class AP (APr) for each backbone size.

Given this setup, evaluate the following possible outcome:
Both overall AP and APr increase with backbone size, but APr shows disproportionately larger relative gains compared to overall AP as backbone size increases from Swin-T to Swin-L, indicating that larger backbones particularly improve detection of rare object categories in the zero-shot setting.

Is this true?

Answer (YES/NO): YES